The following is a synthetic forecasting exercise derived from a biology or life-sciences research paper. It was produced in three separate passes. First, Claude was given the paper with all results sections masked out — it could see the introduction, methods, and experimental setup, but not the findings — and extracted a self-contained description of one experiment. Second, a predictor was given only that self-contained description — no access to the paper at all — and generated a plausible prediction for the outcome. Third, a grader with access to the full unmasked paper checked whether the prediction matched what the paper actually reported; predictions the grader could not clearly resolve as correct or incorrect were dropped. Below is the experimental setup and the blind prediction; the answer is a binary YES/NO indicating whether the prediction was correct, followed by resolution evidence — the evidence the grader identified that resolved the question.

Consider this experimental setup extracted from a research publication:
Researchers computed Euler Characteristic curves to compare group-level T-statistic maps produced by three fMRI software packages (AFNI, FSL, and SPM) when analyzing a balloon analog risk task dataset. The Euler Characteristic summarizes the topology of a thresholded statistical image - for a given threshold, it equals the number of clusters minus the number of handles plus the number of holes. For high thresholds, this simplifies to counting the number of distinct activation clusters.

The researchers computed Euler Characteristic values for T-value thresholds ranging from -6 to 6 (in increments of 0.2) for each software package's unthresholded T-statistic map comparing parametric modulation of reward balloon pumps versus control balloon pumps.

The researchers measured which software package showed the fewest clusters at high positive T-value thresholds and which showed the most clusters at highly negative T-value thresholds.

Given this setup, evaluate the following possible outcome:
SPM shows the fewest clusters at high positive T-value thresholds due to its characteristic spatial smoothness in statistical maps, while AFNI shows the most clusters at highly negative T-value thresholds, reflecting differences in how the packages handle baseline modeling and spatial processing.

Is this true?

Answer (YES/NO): NO